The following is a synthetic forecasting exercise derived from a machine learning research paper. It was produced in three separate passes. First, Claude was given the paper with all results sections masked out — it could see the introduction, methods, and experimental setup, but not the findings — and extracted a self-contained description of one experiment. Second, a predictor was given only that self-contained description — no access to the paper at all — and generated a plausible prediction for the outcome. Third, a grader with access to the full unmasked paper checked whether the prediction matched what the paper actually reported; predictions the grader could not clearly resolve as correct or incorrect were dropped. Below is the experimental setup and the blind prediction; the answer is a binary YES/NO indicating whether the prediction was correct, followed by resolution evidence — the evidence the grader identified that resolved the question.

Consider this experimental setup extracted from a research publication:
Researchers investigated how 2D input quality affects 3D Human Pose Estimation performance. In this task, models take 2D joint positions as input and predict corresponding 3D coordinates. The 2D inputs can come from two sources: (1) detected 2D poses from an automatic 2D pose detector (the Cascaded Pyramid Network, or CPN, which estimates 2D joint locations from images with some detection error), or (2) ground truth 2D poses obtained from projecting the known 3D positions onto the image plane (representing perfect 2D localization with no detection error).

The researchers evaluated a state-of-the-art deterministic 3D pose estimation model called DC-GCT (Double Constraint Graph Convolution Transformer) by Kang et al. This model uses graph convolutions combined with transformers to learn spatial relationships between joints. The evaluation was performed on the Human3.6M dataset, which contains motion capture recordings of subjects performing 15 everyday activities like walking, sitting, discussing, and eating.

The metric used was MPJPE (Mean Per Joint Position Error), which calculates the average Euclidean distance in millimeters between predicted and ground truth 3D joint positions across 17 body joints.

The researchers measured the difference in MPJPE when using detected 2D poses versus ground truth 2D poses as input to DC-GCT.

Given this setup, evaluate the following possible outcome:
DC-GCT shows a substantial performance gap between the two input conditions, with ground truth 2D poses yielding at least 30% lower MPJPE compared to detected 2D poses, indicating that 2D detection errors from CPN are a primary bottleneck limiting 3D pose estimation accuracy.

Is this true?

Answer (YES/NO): YES